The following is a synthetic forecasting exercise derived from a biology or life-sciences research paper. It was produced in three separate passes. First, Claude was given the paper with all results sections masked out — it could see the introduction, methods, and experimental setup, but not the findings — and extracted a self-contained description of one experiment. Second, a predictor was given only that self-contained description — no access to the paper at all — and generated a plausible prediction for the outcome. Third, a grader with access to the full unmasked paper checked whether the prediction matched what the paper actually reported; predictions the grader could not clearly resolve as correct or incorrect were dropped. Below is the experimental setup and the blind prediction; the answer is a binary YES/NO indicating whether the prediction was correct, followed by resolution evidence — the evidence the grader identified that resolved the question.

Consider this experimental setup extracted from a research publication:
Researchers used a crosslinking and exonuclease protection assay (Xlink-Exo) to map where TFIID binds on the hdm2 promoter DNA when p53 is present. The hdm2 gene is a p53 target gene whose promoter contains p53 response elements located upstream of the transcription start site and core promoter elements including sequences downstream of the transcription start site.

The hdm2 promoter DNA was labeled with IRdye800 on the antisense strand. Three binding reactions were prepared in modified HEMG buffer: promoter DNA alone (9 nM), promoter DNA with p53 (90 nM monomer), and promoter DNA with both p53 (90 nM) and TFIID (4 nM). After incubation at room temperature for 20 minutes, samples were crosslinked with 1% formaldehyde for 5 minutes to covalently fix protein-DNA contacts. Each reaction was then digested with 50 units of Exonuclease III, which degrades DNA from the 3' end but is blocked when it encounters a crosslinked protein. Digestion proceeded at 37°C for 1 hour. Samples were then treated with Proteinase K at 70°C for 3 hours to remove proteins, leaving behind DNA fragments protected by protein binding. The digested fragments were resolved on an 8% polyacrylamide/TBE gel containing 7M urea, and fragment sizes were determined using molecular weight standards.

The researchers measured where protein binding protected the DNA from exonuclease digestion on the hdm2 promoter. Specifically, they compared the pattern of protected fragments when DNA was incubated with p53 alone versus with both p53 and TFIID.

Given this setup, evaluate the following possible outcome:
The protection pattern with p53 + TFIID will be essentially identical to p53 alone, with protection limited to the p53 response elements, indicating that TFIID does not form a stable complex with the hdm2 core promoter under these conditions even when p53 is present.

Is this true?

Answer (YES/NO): NO